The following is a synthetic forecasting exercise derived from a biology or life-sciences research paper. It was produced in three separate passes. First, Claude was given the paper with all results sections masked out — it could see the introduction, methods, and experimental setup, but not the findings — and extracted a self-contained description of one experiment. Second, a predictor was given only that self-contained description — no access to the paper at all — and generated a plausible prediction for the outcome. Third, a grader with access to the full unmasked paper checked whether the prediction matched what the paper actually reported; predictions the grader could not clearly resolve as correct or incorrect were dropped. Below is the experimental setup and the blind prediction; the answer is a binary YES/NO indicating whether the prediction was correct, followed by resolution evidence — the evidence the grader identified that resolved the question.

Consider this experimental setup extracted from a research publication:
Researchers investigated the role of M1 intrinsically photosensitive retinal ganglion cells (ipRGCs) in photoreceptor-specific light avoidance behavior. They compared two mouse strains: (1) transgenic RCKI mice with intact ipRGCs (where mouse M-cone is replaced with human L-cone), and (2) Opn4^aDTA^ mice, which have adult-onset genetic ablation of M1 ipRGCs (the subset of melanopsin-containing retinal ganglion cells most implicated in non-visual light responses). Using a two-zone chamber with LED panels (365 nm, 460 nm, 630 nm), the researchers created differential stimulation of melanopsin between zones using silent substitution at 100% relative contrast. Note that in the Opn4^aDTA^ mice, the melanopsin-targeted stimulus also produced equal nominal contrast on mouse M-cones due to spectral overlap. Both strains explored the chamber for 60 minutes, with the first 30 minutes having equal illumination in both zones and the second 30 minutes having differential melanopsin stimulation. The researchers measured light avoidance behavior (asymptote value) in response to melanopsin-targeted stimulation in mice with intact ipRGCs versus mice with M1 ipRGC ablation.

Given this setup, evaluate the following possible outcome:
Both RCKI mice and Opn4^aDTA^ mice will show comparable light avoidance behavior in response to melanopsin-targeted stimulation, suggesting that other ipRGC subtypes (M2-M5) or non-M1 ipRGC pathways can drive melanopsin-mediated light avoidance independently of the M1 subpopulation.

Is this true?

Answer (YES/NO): NO